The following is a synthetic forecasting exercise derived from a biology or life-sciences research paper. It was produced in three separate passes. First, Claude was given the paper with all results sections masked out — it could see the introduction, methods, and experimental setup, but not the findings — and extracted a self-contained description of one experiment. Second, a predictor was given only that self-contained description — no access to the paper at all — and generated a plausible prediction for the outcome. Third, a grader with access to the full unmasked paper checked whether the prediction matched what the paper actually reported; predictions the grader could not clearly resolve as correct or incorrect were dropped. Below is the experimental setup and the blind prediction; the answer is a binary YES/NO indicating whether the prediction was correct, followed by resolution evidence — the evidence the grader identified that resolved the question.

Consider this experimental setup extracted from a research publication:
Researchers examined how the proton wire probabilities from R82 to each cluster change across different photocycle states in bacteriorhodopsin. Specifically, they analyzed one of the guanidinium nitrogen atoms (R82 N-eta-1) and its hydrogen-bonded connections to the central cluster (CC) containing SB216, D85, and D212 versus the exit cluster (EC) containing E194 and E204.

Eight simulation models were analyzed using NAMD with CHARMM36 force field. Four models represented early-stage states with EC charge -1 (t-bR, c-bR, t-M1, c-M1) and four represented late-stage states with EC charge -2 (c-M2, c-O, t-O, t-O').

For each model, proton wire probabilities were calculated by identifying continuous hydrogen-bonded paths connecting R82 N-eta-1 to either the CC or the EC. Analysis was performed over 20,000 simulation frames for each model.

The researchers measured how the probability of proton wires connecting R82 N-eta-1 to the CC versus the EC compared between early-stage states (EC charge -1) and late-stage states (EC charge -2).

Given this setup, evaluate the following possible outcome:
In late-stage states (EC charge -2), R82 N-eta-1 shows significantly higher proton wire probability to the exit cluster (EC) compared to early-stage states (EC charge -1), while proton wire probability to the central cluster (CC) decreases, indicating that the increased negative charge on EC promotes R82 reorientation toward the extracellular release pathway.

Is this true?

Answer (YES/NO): YES